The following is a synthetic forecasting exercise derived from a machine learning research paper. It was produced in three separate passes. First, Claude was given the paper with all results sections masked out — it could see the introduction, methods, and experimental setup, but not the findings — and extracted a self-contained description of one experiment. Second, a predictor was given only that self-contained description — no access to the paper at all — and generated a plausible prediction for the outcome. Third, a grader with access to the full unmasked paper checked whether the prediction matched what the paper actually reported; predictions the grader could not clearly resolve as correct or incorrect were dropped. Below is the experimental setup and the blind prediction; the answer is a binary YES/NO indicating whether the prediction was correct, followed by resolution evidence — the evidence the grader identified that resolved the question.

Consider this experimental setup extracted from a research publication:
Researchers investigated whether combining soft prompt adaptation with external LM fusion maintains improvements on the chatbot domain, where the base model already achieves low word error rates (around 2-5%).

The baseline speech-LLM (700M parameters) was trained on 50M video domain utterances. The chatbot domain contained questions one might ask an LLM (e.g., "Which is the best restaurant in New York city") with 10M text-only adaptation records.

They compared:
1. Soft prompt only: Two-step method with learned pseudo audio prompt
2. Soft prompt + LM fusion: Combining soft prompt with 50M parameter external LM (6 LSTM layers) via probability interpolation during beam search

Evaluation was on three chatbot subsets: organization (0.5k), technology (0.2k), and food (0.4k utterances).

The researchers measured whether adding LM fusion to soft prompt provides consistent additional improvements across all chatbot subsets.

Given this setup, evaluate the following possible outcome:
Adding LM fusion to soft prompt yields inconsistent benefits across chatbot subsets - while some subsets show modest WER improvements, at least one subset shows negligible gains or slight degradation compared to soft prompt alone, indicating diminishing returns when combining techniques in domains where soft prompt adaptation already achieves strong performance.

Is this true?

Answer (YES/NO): YES